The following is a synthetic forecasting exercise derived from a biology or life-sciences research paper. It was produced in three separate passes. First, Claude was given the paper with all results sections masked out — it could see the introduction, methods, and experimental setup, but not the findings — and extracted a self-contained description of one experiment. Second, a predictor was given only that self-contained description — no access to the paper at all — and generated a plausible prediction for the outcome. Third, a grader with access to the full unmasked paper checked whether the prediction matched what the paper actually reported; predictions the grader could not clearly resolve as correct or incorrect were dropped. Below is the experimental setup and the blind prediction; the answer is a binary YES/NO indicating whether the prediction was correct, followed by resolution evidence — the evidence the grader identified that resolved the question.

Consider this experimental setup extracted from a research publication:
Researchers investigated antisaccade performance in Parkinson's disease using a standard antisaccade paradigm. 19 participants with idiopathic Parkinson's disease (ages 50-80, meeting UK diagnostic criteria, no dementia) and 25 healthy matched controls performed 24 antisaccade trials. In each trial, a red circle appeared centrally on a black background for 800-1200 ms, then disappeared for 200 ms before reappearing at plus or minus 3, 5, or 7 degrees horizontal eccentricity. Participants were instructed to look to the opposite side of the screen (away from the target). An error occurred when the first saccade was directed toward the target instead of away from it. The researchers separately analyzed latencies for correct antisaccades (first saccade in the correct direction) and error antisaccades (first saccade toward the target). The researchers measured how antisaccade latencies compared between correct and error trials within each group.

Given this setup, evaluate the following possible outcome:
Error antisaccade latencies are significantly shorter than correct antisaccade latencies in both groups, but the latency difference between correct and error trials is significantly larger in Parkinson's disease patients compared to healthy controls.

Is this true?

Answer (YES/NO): NO